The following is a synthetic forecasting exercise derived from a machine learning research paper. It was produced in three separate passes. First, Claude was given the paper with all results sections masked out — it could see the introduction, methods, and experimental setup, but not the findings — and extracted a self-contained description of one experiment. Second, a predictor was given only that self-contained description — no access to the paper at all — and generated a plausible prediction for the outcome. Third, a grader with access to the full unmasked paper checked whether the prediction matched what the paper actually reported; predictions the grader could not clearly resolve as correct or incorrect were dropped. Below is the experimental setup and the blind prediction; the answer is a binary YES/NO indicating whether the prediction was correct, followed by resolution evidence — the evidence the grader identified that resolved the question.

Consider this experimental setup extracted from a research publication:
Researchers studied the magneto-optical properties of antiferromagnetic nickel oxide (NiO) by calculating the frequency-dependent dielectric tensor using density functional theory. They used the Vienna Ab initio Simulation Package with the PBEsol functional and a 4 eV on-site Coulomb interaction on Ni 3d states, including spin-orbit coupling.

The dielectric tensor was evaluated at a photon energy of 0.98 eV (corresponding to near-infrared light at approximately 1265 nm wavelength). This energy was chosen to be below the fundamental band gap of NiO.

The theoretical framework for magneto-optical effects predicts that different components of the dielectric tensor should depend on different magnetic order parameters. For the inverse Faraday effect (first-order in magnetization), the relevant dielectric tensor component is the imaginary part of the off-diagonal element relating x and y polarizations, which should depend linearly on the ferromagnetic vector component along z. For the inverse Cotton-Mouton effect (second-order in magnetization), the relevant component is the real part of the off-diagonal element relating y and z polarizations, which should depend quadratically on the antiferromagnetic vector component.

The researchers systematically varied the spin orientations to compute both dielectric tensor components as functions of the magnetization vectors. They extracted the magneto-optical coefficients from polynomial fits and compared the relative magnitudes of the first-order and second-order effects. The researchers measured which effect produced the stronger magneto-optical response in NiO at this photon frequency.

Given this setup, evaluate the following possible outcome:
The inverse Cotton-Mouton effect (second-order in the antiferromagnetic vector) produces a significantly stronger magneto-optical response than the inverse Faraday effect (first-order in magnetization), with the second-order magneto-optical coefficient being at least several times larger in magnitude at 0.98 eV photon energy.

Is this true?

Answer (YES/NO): NO